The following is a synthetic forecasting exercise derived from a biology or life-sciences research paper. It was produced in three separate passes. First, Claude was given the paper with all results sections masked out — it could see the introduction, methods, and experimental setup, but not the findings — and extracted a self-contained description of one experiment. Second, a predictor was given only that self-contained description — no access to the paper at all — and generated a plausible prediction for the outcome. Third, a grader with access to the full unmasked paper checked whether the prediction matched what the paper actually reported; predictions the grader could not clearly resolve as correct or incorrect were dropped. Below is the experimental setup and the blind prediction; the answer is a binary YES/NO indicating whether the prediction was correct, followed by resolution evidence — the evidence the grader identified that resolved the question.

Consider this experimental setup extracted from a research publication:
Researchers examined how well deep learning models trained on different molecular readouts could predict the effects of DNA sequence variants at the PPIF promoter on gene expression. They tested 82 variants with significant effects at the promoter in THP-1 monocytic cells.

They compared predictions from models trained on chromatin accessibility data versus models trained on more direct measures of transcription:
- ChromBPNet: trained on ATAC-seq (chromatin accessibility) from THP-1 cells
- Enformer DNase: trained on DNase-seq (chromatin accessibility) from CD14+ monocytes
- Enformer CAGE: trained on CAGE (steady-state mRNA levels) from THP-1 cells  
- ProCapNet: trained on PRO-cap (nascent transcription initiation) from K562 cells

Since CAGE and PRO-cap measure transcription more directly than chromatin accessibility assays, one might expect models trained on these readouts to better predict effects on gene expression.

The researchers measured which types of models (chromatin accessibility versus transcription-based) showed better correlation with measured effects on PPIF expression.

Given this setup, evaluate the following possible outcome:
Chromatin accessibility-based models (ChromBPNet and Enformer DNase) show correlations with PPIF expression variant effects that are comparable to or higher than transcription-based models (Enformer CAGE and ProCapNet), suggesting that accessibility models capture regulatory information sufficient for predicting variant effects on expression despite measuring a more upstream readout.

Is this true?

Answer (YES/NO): YES